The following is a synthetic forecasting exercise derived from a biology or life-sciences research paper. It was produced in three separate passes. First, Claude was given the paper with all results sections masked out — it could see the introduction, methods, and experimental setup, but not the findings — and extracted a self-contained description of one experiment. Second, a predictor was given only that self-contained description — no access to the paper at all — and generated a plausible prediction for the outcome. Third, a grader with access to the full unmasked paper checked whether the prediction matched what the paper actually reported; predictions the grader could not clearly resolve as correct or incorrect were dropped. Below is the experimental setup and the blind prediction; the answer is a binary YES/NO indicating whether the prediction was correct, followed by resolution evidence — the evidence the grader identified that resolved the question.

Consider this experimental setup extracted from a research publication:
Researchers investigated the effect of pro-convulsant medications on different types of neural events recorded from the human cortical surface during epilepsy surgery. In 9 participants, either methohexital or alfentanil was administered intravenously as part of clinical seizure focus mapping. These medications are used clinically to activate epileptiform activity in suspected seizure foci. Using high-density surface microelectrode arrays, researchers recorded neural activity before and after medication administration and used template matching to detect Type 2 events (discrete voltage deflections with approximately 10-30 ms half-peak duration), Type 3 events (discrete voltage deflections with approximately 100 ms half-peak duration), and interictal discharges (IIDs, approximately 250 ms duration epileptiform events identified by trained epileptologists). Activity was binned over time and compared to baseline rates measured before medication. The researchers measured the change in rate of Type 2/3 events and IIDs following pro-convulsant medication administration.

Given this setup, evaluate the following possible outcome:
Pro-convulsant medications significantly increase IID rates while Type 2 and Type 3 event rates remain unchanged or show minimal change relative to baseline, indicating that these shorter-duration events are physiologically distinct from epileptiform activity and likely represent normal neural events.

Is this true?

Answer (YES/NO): NO